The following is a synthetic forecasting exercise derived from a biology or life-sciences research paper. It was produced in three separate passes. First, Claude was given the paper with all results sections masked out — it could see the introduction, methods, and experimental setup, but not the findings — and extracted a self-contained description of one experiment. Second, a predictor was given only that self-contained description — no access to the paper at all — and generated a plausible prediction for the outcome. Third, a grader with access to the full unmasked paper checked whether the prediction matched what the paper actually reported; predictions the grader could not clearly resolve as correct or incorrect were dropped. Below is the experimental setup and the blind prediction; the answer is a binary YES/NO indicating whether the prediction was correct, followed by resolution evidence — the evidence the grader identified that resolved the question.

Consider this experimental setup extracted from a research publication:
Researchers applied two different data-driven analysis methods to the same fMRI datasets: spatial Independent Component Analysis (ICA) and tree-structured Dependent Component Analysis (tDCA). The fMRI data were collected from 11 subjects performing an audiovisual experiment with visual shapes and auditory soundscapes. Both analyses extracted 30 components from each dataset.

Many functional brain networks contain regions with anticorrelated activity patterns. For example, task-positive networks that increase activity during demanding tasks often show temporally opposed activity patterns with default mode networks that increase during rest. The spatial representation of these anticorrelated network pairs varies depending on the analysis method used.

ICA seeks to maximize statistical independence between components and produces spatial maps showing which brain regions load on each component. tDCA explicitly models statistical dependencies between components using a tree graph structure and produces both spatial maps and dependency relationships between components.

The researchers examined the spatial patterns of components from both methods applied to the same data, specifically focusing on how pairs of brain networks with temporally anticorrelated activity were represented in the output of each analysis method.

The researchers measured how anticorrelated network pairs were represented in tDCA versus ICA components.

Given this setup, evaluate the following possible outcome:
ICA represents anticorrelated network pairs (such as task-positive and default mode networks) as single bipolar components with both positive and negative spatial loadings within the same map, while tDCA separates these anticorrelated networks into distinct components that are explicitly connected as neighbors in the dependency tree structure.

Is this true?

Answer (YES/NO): NO